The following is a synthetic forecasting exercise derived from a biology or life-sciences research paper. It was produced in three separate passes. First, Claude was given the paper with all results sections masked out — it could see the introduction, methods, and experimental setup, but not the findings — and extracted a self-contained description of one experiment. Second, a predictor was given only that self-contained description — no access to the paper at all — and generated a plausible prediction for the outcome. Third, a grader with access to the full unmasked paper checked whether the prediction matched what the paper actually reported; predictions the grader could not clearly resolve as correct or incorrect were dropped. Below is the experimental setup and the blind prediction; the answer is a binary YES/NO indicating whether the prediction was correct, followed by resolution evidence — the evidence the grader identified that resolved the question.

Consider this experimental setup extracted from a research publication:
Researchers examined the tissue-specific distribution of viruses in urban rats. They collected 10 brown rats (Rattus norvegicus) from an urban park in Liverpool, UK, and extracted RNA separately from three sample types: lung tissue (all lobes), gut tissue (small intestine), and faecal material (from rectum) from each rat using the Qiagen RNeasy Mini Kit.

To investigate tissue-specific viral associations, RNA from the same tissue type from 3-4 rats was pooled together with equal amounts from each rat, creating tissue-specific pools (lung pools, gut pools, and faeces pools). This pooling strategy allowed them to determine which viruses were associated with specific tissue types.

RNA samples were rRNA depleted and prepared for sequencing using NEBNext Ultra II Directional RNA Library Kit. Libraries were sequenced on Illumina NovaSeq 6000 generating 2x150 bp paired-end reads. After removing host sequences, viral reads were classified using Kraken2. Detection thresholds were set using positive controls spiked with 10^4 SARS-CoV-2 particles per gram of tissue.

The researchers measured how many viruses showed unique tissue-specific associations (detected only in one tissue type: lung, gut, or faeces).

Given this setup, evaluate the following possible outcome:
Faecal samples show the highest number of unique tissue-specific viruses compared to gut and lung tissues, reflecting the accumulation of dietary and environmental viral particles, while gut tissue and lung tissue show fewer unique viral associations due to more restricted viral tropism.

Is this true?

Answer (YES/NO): NO